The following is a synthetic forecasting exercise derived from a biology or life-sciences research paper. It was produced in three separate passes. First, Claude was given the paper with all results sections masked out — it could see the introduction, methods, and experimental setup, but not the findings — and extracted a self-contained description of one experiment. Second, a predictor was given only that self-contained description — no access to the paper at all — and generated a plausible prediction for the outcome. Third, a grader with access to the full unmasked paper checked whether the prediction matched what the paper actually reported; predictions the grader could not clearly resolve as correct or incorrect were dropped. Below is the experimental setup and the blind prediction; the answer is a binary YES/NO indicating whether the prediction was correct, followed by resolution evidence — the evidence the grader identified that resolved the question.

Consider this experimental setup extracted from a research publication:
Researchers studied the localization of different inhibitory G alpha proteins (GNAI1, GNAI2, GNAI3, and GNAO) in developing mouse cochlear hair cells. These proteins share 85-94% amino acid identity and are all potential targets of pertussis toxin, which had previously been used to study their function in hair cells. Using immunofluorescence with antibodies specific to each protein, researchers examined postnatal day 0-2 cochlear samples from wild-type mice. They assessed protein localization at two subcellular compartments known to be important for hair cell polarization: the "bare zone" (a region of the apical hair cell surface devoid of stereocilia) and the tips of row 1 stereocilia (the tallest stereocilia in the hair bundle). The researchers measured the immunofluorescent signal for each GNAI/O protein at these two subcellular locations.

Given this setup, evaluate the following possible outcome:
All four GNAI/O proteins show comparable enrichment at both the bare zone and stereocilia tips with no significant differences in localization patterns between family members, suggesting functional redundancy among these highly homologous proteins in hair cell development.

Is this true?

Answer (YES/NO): NO